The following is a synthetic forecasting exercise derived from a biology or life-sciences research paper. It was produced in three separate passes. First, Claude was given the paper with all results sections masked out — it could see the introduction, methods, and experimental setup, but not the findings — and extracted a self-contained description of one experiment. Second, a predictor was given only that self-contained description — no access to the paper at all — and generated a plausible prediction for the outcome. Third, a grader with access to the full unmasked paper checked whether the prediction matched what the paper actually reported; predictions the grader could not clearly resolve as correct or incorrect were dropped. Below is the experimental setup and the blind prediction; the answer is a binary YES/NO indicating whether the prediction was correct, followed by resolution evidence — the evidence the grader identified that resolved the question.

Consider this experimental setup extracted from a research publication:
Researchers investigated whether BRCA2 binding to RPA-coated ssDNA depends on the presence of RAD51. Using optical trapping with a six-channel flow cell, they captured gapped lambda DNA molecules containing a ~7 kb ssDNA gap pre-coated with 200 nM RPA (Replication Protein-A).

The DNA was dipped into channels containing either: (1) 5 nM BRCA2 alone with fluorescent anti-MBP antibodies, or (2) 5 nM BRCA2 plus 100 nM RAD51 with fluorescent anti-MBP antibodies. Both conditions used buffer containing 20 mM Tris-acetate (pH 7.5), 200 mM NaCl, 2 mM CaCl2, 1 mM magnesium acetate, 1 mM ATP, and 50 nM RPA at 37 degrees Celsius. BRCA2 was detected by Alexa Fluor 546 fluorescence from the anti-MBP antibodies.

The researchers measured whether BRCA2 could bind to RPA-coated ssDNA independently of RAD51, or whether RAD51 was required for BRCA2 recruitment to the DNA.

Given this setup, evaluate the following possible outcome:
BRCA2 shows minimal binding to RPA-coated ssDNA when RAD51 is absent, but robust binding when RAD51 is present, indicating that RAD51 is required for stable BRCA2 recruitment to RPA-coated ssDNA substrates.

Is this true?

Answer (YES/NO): NO